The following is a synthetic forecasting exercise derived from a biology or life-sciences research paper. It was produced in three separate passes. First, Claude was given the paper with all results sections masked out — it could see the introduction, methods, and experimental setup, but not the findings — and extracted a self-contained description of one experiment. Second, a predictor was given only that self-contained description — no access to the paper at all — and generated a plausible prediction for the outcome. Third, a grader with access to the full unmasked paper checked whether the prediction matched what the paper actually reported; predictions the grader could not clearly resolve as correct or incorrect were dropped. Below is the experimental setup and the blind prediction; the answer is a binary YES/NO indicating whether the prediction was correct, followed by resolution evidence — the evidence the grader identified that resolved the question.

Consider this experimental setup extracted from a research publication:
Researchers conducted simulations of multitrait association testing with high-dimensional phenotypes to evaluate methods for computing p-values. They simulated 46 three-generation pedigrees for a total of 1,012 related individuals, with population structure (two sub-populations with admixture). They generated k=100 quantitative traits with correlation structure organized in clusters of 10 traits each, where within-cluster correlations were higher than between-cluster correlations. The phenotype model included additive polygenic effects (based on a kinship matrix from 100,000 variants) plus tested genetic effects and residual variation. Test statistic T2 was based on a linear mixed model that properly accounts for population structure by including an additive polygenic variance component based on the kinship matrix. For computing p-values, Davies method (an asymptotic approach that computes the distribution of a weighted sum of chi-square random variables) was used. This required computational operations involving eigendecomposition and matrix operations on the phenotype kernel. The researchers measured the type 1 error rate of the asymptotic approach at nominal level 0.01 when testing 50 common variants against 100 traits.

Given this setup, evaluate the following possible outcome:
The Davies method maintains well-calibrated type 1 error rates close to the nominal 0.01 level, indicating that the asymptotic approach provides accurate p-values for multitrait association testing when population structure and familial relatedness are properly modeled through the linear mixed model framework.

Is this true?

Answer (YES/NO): NO